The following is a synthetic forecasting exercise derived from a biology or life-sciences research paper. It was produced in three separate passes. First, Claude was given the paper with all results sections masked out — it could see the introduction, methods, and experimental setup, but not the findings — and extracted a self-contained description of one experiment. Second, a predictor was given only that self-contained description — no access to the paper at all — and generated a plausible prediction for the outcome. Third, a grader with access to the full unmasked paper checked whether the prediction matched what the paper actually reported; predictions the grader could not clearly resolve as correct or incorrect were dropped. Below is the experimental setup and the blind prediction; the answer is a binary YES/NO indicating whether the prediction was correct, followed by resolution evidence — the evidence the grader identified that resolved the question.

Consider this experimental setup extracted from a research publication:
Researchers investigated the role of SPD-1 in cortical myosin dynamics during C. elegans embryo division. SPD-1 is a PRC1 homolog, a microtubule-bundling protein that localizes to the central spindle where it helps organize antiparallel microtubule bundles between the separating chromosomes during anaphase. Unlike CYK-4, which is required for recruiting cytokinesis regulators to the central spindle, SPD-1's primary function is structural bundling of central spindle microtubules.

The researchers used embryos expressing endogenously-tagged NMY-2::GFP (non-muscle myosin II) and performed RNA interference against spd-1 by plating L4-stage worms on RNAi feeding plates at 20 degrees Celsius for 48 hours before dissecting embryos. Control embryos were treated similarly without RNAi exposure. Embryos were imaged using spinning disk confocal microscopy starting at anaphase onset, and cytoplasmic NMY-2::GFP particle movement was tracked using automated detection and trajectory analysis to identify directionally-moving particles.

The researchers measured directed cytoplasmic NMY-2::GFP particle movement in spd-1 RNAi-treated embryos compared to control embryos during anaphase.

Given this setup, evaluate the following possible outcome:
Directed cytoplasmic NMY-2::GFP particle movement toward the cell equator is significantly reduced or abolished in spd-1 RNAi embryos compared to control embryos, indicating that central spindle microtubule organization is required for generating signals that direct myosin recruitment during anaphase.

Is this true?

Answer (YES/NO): NO